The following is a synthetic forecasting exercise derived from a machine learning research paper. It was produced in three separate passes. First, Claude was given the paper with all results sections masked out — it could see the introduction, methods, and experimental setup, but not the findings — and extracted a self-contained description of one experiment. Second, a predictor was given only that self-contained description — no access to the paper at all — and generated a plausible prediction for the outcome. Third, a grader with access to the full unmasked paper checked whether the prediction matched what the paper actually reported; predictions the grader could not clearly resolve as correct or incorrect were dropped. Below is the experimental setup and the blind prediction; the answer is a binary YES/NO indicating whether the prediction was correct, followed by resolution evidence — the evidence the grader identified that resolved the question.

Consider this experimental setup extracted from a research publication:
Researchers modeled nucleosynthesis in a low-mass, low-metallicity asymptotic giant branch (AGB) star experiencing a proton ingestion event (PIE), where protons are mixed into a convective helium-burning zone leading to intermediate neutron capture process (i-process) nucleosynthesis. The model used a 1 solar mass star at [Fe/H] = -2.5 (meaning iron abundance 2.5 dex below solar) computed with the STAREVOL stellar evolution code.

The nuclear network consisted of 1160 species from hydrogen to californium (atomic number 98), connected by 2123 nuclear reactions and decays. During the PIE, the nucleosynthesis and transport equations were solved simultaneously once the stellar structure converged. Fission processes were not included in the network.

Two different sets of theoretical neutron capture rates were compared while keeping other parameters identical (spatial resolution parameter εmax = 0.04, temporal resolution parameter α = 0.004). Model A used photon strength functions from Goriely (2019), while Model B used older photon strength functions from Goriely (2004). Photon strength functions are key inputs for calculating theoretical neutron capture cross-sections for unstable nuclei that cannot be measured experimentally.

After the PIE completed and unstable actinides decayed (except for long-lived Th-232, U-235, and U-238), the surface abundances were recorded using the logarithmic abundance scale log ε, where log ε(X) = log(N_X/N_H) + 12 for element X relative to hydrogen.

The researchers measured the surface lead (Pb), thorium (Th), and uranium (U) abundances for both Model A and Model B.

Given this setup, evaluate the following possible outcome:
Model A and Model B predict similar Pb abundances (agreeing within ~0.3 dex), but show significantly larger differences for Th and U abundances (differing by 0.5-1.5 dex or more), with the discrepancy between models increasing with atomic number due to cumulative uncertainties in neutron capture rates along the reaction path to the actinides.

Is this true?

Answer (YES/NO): YES